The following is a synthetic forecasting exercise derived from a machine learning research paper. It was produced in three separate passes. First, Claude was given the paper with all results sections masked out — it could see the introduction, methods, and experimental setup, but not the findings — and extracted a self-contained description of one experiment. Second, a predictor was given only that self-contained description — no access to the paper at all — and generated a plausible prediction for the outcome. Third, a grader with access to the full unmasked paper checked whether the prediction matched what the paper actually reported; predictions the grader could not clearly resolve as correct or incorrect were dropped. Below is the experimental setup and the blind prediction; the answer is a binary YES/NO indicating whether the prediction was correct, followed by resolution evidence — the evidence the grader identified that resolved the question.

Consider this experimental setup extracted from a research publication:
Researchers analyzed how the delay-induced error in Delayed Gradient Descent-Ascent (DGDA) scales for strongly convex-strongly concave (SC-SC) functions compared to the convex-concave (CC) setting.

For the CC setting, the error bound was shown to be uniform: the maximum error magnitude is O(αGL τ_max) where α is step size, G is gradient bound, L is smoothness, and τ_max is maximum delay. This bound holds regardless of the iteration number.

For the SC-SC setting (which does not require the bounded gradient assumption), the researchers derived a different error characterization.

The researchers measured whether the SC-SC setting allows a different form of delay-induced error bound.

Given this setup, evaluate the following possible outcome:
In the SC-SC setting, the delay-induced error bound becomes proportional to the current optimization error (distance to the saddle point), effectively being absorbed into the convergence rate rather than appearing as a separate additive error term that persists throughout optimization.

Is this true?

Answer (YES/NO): YES